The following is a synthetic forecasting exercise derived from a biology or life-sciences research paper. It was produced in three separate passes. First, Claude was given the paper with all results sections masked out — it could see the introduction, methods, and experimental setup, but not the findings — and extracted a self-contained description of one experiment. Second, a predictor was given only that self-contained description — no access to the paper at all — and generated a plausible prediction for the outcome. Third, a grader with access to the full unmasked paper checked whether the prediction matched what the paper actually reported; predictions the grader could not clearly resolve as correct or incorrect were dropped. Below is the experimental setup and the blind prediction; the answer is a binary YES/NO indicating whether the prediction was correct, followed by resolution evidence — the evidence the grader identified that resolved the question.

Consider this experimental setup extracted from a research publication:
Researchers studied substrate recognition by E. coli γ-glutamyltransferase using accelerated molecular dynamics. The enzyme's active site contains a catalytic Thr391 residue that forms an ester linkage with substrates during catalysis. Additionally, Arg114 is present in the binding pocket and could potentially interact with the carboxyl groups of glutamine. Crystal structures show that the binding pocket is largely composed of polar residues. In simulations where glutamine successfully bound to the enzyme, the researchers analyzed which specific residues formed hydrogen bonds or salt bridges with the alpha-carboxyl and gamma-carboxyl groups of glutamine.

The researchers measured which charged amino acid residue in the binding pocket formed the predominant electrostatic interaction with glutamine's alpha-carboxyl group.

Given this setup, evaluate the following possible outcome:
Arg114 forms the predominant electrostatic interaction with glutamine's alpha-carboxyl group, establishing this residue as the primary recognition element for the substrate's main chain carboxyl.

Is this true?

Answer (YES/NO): YES